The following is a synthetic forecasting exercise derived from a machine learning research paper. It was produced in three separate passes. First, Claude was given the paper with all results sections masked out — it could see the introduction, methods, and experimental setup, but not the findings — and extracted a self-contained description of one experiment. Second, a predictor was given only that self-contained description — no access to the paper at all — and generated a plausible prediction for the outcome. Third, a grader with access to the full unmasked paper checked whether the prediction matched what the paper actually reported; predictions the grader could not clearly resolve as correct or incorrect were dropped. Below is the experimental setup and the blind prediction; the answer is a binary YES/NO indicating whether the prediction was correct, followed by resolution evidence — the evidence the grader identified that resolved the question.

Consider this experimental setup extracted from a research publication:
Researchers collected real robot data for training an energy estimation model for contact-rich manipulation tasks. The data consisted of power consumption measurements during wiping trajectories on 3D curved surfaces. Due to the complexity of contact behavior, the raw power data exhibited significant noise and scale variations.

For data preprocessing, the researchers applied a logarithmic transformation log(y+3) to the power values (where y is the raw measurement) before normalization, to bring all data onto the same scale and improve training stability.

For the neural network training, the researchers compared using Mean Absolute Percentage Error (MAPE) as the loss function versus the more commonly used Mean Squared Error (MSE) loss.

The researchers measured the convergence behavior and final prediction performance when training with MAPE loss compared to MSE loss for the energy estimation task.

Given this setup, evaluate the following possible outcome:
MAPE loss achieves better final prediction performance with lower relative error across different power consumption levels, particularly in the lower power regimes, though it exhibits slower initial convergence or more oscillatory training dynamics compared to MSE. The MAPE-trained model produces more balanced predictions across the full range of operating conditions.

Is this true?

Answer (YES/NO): NO